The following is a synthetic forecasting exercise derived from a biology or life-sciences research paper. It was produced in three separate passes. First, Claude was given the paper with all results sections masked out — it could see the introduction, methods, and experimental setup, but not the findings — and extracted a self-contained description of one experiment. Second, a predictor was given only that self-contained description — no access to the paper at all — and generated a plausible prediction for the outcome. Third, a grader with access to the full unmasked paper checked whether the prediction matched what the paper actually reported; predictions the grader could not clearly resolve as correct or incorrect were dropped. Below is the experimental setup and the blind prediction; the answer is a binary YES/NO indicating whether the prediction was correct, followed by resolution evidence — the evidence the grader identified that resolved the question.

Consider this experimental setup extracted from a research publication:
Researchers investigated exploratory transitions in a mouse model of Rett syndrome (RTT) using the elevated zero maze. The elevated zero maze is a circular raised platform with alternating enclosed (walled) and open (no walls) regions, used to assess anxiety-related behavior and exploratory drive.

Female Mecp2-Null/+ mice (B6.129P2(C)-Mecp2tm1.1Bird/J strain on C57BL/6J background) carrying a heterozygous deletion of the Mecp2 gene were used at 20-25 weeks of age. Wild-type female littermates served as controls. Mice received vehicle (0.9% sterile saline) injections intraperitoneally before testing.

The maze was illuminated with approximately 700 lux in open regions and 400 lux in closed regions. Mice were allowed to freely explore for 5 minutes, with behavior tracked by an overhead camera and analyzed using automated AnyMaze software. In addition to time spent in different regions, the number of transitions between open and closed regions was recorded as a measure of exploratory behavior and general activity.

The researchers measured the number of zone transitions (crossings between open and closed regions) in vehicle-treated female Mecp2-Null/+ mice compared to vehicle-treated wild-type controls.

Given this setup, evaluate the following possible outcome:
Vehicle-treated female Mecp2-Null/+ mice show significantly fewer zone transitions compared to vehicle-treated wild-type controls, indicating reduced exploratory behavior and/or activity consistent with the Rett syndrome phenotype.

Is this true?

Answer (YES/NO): NO